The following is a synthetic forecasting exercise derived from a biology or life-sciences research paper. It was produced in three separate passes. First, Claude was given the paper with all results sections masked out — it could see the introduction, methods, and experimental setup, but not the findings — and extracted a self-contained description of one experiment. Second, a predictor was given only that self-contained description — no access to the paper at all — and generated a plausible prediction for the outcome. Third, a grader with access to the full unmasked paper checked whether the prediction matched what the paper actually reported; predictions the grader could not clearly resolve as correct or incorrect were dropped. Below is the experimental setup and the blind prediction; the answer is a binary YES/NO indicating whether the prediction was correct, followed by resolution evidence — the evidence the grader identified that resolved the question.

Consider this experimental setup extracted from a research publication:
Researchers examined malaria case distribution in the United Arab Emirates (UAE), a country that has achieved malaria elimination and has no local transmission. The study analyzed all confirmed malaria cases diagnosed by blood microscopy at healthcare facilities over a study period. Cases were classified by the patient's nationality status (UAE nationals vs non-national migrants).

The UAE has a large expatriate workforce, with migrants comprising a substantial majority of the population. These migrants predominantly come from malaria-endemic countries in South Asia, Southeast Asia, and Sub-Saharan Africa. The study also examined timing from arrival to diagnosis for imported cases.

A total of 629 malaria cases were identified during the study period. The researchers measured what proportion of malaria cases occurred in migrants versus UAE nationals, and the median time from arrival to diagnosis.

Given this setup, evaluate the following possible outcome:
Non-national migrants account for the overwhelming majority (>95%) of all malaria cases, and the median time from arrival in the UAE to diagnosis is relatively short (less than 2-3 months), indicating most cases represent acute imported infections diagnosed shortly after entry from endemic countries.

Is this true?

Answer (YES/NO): YES